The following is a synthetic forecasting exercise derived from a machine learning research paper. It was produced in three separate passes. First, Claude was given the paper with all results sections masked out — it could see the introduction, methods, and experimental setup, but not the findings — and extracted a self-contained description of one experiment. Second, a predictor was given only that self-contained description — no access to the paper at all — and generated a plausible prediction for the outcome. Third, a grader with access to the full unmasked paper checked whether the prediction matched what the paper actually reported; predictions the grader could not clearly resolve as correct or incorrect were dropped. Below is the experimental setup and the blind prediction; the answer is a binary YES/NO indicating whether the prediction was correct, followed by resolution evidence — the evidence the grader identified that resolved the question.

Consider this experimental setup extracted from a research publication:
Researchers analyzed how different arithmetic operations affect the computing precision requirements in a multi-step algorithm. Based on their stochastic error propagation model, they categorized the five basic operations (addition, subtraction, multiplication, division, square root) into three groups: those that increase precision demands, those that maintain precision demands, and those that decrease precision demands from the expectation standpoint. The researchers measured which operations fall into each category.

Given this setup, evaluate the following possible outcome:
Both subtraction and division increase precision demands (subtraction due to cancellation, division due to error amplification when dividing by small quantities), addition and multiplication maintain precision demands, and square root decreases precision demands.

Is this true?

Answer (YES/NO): NO